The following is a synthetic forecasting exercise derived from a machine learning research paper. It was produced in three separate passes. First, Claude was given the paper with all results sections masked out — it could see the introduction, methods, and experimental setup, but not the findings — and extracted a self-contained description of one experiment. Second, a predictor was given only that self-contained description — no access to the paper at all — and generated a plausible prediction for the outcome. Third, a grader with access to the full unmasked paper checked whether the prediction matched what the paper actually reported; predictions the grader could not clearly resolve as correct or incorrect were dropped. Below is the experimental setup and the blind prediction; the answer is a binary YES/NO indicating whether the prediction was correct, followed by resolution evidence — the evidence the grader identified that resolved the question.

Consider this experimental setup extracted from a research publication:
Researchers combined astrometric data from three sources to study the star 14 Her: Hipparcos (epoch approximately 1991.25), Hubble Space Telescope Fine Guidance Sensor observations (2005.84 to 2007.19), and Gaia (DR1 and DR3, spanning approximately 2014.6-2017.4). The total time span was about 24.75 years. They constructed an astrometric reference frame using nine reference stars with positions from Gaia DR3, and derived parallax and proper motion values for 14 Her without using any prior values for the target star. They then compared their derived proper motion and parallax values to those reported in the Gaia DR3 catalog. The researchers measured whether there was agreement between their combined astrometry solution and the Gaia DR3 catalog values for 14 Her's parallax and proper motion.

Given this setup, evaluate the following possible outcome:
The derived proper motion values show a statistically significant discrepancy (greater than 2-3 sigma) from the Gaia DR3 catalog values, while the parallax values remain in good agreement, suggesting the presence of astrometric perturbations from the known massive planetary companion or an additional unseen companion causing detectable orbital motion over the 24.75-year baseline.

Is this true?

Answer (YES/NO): NO